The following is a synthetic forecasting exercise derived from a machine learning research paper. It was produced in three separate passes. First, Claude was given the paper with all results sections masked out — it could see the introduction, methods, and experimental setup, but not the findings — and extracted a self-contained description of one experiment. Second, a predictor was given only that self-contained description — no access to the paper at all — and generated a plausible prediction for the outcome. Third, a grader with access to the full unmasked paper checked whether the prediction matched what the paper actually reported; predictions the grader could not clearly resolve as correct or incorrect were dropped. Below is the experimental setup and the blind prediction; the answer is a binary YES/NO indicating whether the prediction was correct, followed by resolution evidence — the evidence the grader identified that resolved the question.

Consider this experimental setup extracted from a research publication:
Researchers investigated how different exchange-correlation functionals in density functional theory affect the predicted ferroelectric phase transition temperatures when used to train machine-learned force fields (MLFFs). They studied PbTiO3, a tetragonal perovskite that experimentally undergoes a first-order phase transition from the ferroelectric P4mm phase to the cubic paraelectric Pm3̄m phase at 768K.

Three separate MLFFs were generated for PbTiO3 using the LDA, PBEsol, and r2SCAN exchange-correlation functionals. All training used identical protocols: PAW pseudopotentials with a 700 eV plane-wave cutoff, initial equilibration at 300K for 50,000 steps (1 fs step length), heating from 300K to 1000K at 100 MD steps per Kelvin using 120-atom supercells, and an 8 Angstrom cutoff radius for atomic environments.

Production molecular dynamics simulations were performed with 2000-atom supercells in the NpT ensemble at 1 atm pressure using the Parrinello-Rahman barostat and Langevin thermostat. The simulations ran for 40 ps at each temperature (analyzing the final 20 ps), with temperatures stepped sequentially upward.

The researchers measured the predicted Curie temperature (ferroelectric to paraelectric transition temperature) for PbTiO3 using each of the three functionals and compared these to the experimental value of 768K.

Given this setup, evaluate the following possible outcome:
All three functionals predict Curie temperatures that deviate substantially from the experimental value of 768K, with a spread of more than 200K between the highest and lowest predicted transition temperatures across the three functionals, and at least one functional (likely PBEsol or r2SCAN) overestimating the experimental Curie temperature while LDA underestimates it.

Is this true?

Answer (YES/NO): NO